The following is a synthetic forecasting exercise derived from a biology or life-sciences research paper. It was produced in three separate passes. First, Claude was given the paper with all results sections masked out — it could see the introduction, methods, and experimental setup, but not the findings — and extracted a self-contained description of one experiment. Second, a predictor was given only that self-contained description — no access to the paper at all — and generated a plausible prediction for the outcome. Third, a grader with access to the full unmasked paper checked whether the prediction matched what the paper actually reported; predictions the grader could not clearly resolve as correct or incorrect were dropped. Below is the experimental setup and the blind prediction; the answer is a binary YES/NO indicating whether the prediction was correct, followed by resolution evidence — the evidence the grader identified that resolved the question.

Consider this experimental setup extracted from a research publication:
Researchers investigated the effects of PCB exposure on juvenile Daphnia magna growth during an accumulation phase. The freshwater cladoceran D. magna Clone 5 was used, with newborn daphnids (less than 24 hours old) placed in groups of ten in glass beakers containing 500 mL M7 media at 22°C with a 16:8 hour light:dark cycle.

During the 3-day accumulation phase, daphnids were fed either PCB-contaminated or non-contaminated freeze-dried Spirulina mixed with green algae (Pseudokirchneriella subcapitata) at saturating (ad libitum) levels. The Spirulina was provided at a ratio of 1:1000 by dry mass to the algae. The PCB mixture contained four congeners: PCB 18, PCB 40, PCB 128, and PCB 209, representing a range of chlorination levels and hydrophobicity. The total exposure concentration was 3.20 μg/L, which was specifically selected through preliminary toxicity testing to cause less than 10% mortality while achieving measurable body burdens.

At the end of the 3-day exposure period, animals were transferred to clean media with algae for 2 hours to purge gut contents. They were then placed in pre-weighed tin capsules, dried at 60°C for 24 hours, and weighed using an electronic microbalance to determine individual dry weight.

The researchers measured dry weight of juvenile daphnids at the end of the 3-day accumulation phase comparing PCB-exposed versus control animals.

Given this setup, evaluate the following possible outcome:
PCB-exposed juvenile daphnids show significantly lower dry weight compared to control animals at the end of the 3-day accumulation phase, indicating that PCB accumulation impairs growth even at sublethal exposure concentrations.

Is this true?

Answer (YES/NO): NO